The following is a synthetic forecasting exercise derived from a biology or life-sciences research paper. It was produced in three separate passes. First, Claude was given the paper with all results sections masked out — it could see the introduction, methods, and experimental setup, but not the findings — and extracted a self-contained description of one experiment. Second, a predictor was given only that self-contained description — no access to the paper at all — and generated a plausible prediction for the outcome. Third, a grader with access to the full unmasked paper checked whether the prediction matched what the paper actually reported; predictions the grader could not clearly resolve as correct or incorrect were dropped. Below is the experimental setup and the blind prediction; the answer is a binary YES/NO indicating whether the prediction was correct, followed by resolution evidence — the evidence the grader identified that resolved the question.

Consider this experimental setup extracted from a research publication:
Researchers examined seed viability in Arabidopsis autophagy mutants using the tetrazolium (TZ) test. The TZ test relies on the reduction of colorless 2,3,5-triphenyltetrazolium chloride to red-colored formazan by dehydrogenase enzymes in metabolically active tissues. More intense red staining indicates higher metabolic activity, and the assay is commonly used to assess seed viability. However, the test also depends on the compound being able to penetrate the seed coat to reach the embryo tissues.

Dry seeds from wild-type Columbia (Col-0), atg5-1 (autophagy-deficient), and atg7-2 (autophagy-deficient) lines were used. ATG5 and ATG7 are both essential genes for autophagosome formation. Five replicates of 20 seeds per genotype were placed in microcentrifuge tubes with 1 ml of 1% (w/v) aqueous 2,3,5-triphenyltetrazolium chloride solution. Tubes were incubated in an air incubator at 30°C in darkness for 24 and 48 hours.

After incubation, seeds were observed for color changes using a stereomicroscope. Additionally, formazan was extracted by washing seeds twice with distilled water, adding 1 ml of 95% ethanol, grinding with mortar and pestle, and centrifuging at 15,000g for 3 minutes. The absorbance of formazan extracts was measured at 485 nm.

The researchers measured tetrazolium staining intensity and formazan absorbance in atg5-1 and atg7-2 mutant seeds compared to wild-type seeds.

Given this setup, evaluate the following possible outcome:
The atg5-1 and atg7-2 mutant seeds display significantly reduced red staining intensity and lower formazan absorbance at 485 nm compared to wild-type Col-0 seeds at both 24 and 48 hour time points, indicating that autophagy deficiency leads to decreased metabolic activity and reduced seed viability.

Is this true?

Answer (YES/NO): NO